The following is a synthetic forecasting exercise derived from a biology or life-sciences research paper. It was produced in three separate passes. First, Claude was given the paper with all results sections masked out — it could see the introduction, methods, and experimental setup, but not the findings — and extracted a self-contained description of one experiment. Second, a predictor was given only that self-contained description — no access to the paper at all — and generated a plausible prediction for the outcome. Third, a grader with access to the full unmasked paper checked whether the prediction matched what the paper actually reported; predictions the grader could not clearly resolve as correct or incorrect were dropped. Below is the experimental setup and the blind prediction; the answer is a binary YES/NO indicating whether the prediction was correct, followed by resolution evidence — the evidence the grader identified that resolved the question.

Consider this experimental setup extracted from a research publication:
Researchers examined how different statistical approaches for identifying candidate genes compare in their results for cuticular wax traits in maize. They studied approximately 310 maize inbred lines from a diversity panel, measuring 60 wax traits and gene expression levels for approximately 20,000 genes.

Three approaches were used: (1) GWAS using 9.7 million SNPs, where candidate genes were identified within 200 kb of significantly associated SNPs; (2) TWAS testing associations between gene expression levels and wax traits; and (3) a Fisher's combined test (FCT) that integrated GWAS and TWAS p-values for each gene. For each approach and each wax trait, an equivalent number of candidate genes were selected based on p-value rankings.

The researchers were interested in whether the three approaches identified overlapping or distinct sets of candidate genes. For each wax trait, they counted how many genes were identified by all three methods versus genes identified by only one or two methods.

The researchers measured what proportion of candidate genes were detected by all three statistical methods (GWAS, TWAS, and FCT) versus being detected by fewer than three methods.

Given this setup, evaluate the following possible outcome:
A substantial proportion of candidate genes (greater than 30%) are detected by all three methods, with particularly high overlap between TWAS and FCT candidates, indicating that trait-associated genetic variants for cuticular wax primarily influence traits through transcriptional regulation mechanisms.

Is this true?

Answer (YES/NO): NO